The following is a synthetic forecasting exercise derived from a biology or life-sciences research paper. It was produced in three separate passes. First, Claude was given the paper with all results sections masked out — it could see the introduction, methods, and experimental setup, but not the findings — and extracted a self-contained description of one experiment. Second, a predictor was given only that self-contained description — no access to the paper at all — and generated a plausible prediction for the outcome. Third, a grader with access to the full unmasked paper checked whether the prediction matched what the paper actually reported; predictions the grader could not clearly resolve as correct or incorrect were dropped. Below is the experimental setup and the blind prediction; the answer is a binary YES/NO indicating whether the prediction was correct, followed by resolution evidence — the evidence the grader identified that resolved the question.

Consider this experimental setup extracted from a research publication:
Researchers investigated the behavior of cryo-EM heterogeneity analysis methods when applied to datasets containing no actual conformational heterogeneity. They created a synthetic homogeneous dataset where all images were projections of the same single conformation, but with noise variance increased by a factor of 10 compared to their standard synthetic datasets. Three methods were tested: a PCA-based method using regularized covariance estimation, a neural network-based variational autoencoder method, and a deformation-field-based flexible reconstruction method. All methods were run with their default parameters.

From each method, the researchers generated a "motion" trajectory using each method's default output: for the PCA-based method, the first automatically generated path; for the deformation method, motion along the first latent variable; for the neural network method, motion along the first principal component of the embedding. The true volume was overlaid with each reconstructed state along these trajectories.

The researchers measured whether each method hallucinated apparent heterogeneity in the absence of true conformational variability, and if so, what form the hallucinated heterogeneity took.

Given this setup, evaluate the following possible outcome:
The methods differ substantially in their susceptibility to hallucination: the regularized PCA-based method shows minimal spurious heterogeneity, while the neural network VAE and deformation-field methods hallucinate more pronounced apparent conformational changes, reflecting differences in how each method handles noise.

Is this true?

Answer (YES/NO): NO